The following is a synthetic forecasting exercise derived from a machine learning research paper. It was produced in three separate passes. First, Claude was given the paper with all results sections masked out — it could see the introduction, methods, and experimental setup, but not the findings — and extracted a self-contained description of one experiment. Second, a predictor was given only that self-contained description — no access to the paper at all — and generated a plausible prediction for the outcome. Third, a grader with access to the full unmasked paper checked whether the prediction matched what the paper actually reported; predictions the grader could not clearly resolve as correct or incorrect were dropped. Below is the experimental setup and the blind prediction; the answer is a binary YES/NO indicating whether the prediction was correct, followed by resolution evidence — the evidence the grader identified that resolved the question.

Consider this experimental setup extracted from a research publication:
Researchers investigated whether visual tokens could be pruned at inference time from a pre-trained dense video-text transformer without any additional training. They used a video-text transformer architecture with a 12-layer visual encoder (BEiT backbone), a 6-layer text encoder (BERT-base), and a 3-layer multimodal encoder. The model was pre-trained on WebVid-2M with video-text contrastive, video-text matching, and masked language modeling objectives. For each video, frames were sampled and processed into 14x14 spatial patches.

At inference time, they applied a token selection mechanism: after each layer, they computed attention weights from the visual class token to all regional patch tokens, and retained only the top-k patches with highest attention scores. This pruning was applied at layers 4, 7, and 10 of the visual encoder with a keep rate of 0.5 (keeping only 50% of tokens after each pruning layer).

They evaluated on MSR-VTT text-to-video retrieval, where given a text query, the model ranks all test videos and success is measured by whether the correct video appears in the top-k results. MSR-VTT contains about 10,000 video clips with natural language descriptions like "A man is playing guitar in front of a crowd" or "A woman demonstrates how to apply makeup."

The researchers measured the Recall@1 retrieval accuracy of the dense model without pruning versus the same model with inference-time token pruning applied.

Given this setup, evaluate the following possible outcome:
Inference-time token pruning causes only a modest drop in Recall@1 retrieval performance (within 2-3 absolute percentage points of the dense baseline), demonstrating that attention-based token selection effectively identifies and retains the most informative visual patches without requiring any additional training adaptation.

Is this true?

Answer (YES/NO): NO